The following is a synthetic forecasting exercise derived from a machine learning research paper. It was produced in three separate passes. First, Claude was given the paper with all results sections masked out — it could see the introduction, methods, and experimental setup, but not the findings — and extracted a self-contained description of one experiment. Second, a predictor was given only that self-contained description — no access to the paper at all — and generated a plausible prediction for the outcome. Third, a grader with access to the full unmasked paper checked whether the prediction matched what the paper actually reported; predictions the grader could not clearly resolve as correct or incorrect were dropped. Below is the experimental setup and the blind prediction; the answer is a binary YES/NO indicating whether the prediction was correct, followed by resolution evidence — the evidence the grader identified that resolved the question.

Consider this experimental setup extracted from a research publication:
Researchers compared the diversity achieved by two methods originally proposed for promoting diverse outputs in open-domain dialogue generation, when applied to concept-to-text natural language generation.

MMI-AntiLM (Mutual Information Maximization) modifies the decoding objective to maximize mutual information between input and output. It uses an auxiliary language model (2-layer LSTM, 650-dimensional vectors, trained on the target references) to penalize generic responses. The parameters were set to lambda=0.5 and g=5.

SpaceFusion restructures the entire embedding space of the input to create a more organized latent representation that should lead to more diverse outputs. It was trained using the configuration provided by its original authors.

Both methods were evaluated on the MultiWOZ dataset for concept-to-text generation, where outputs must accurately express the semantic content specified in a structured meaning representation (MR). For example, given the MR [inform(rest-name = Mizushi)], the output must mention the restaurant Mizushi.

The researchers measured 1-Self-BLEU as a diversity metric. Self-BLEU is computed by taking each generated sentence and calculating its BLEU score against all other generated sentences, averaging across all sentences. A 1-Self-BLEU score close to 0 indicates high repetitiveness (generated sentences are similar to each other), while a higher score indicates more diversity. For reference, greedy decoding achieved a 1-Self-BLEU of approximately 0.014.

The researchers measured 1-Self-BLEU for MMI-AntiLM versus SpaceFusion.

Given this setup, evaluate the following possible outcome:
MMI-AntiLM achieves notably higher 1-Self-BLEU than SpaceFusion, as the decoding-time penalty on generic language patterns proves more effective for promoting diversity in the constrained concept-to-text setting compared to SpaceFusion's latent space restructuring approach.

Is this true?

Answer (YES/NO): YES